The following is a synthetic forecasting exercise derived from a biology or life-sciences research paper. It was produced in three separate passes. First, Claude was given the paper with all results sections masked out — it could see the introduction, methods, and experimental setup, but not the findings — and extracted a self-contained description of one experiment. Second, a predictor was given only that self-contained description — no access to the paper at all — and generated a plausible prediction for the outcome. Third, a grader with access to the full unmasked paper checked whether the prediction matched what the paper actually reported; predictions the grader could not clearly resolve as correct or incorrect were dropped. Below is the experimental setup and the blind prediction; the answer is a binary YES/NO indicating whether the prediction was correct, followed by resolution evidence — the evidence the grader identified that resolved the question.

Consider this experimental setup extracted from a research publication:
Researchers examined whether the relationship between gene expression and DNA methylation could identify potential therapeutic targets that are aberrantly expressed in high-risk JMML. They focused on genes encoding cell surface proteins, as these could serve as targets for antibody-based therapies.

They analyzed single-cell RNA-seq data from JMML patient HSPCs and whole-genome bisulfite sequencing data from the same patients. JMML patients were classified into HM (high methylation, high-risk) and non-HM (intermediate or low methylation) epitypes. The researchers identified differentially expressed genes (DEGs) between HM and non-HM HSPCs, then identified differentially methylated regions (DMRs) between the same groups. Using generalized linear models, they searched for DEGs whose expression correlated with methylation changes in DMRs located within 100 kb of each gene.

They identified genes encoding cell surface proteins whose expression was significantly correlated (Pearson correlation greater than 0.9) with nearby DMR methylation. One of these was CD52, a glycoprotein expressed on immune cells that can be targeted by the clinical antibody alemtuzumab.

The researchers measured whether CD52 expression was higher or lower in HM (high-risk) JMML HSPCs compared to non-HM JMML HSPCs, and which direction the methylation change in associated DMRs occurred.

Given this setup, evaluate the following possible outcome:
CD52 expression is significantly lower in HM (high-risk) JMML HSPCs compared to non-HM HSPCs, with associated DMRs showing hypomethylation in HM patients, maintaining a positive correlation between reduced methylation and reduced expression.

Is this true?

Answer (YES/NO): NO